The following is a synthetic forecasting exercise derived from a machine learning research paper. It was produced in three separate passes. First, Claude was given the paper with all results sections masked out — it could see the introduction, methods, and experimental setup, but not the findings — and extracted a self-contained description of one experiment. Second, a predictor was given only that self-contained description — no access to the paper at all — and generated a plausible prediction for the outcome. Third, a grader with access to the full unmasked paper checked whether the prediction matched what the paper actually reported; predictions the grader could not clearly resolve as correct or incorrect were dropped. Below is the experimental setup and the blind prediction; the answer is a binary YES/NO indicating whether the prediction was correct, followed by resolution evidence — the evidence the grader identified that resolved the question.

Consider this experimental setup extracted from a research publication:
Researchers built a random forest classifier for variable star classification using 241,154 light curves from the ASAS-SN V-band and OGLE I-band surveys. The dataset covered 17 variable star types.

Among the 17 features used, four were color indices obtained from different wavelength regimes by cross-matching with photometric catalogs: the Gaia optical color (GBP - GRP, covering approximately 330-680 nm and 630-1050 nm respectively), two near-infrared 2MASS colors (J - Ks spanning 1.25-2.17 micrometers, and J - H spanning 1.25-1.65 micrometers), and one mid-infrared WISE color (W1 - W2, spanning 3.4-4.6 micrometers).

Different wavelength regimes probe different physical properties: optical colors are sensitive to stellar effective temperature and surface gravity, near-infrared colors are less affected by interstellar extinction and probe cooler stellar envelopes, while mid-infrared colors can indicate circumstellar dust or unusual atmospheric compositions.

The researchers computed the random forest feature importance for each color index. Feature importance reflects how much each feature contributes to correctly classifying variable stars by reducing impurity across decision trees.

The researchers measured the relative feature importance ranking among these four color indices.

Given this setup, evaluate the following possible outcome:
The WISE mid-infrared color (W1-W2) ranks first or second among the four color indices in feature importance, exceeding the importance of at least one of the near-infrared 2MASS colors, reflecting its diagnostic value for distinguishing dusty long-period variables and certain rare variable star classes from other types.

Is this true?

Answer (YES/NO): NO